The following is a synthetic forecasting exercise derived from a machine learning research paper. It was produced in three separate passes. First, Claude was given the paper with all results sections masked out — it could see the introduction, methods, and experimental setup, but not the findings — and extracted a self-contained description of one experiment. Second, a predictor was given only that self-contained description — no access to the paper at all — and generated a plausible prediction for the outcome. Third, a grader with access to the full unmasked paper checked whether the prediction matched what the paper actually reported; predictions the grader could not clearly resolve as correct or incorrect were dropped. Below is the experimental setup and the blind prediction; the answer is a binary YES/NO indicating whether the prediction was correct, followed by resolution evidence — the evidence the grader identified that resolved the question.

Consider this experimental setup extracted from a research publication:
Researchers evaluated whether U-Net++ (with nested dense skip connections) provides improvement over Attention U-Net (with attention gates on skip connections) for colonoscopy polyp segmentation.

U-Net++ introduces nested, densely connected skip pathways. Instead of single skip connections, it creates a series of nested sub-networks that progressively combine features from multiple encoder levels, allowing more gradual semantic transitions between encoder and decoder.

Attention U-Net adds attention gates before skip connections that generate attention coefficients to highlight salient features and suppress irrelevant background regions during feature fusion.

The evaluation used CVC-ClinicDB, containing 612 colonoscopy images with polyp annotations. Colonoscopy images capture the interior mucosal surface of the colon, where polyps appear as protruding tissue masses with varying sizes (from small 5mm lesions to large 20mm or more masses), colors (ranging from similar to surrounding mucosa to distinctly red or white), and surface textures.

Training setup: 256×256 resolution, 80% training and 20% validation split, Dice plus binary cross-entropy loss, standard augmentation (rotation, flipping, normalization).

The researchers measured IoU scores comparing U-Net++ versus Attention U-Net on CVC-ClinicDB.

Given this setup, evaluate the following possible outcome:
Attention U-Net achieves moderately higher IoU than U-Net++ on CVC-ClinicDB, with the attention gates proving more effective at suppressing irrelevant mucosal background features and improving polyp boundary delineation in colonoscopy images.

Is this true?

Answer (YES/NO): NO